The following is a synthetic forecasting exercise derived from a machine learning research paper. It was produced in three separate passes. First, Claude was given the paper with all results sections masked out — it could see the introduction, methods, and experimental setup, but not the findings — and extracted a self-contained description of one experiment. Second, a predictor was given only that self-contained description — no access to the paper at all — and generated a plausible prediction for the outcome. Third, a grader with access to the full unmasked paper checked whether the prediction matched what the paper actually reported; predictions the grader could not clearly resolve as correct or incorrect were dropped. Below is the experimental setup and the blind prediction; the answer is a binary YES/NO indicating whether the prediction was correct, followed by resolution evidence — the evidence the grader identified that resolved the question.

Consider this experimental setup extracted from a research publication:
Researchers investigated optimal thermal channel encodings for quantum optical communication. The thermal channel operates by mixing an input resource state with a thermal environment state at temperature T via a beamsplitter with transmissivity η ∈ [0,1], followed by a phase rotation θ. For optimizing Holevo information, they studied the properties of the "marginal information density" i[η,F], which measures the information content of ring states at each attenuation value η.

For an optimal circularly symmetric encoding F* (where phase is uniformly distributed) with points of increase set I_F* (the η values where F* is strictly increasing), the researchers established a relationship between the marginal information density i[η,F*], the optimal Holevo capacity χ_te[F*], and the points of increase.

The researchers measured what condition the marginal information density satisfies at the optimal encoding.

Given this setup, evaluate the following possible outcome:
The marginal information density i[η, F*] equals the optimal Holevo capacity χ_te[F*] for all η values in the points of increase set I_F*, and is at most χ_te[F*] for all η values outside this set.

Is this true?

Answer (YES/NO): YES